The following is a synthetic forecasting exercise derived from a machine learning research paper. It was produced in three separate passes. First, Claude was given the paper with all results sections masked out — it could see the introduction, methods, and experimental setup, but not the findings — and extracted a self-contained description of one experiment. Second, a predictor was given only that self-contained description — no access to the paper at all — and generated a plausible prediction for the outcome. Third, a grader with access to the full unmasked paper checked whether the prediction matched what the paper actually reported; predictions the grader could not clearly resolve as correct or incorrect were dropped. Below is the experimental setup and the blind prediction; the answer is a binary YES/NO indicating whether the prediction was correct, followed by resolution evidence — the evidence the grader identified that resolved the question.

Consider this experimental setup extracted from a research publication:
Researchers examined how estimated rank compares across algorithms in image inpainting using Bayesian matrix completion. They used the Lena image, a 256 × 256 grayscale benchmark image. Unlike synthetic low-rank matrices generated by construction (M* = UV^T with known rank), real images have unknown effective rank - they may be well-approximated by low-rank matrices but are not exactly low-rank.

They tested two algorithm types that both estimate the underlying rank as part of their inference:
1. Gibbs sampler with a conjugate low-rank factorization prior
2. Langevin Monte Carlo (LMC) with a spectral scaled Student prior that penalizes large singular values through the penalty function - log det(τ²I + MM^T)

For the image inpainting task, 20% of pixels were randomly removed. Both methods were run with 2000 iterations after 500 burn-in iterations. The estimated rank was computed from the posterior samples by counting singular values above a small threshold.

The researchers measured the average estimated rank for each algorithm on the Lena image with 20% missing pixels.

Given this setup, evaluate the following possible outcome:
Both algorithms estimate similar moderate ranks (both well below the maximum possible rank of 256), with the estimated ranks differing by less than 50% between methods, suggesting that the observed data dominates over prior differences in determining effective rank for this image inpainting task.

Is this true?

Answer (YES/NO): YES